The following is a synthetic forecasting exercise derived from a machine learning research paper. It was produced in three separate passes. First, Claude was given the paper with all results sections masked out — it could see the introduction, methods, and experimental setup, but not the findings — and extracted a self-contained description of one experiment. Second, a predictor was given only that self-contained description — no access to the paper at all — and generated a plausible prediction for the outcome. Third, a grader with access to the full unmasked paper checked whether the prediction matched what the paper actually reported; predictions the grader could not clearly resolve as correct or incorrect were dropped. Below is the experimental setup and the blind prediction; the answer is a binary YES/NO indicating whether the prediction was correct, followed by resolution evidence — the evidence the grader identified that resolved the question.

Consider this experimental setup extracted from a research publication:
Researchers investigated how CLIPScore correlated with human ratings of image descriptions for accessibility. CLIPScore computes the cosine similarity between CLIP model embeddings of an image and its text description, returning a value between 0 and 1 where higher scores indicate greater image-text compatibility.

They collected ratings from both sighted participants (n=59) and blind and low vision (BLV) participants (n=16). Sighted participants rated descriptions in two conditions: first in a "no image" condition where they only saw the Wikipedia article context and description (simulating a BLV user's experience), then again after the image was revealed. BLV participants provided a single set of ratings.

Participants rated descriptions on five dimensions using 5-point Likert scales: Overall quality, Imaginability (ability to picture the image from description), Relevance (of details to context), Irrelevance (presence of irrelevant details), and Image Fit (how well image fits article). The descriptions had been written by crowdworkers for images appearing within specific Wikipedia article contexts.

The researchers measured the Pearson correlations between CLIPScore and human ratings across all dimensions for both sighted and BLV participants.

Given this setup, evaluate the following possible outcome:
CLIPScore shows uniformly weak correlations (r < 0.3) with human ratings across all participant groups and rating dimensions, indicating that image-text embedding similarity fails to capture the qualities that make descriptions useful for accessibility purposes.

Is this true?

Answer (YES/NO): YES